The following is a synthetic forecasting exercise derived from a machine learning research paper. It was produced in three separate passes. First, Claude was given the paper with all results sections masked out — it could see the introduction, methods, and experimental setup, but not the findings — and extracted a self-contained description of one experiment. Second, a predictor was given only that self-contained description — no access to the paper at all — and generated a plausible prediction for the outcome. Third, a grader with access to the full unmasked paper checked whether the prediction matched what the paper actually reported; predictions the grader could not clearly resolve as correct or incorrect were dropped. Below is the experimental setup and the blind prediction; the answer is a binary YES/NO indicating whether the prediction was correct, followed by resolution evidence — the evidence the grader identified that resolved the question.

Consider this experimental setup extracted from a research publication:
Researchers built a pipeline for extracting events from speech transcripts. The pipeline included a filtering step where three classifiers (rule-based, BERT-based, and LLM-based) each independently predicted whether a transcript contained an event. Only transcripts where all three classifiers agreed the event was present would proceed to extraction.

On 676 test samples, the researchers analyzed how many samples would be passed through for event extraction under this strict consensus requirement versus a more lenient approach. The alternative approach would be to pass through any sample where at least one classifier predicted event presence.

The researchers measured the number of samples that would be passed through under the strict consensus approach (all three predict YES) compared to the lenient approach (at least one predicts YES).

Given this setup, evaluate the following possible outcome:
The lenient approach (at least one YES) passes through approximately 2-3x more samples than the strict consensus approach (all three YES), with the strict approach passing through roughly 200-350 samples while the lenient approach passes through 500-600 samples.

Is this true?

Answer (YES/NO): NO